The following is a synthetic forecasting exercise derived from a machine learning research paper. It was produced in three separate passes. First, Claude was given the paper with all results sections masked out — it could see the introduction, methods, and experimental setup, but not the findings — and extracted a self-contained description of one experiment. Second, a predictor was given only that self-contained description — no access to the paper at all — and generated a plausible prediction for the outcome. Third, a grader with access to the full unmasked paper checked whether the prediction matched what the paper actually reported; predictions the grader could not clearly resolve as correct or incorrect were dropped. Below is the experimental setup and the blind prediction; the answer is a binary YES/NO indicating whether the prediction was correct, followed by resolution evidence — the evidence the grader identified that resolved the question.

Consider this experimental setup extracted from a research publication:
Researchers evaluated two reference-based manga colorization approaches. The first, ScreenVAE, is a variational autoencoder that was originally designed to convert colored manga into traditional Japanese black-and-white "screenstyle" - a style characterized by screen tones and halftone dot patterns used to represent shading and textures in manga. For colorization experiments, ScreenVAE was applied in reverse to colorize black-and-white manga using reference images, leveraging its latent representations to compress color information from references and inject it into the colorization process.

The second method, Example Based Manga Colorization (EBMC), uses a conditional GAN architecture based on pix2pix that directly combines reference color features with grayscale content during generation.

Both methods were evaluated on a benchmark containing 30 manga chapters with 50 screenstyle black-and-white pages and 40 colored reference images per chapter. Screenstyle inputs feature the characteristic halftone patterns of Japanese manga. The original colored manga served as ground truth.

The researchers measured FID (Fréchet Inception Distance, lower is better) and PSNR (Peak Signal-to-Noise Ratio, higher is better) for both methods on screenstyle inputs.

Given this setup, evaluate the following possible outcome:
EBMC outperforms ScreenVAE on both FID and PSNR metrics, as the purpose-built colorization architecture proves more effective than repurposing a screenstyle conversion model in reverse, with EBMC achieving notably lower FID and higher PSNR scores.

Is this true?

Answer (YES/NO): YES